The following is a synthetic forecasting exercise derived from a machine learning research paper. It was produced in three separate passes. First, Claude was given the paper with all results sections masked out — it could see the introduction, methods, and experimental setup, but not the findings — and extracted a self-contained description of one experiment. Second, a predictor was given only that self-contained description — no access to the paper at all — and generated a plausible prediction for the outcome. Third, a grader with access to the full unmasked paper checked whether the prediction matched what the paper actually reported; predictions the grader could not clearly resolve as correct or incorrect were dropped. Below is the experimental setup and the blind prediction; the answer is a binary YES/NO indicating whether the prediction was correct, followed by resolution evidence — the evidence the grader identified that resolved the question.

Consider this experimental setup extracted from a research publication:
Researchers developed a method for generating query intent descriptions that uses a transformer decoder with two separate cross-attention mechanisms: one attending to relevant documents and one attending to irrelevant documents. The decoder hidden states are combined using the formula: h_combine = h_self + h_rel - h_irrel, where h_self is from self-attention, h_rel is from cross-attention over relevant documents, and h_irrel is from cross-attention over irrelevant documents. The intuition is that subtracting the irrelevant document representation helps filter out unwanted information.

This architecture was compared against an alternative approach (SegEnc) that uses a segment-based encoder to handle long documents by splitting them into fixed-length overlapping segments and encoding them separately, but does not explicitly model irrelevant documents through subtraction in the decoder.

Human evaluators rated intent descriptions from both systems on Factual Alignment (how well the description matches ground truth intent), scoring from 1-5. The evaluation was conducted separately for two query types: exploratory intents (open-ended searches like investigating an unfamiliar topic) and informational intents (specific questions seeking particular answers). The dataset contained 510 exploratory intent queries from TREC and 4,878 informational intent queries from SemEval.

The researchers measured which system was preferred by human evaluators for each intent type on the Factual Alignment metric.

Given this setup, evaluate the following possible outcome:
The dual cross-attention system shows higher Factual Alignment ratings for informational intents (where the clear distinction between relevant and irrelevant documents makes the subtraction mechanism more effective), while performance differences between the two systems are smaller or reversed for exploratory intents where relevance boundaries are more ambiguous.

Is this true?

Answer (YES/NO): NO